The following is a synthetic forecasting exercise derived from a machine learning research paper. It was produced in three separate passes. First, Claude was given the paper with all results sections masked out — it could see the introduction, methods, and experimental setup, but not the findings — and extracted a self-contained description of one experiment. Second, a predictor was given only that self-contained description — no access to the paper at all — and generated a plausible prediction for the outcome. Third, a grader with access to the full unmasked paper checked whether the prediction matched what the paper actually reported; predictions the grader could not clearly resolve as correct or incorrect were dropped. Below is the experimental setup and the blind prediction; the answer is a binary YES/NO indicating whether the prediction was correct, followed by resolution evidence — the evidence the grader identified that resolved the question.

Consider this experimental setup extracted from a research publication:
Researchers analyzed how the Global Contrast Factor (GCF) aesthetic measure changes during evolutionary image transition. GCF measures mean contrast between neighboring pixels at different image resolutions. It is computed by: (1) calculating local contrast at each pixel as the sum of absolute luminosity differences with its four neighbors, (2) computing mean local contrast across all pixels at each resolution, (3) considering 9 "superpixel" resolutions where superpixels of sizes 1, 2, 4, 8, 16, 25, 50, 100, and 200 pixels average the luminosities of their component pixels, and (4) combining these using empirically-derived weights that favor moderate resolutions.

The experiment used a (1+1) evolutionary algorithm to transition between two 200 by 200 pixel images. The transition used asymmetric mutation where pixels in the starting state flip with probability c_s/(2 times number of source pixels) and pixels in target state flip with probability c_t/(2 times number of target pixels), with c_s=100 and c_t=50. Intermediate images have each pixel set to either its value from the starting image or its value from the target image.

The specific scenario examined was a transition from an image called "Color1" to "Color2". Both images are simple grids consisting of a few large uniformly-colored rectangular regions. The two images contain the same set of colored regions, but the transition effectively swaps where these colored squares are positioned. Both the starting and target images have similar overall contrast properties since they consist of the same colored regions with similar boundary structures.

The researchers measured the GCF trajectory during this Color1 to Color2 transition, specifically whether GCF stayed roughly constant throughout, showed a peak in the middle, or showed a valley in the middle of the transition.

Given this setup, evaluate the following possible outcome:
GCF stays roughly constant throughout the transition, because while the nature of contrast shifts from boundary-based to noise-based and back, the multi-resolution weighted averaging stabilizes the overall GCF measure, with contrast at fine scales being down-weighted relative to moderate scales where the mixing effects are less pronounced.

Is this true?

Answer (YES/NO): NO